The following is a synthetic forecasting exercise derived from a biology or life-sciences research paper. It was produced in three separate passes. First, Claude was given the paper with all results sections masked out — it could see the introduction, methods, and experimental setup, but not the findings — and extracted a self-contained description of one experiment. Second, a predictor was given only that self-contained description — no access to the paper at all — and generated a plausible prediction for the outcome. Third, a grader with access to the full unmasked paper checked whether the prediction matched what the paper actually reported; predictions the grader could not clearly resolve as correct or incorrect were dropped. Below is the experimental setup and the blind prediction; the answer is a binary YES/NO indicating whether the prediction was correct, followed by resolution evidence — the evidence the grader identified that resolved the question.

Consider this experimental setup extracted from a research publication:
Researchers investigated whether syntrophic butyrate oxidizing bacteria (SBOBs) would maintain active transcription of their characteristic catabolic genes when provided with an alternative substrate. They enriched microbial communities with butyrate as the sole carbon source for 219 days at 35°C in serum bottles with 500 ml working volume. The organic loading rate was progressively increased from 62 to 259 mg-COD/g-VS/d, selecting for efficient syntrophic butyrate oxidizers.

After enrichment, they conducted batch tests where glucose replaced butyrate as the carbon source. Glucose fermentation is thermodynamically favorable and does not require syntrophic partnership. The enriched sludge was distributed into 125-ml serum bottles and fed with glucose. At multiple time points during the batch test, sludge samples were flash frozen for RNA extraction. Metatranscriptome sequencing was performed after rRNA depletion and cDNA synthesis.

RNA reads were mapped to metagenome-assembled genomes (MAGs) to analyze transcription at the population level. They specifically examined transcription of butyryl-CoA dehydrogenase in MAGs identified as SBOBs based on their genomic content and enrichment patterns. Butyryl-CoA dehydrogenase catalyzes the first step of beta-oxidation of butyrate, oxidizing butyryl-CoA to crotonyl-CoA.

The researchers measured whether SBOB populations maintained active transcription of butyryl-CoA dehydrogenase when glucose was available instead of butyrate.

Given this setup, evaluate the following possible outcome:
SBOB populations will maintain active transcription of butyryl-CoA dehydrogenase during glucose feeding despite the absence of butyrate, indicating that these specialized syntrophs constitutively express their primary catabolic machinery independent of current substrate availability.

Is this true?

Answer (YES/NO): NO